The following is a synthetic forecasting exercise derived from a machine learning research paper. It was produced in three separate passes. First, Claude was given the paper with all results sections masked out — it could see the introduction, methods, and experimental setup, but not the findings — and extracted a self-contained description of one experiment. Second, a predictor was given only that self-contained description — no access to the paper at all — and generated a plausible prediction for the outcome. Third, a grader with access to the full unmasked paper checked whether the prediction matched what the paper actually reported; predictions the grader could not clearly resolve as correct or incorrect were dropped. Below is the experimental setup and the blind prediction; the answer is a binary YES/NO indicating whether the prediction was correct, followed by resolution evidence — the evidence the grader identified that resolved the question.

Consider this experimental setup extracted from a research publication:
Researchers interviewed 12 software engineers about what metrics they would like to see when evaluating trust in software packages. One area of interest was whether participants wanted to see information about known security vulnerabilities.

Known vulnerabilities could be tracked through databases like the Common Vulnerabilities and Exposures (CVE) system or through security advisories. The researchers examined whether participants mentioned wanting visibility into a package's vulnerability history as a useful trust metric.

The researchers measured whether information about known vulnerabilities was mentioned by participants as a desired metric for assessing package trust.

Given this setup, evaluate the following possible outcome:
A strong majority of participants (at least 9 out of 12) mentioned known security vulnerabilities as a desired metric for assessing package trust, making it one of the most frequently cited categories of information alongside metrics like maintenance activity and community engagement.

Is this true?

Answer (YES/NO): NO